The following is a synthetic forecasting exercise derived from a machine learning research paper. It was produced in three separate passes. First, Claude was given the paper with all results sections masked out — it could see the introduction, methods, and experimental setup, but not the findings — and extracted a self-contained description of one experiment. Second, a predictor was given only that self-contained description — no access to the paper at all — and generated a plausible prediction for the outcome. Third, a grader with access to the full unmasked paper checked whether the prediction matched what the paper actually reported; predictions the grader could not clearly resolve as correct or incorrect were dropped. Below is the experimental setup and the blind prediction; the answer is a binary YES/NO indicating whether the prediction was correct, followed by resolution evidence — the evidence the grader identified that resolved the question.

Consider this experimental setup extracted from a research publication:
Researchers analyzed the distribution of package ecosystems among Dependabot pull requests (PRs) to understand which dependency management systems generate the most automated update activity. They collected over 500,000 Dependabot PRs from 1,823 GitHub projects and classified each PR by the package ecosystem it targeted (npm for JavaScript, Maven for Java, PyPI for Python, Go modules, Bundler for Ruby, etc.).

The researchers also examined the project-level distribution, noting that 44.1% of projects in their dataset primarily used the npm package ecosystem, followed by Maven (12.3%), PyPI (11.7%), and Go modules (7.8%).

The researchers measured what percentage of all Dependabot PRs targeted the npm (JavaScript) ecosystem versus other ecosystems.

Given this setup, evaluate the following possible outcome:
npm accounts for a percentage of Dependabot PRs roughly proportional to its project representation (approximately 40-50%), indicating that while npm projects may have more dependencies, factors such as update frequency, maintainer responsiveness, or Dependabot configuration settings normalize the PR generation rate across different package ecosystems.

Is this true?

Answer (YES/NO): NO